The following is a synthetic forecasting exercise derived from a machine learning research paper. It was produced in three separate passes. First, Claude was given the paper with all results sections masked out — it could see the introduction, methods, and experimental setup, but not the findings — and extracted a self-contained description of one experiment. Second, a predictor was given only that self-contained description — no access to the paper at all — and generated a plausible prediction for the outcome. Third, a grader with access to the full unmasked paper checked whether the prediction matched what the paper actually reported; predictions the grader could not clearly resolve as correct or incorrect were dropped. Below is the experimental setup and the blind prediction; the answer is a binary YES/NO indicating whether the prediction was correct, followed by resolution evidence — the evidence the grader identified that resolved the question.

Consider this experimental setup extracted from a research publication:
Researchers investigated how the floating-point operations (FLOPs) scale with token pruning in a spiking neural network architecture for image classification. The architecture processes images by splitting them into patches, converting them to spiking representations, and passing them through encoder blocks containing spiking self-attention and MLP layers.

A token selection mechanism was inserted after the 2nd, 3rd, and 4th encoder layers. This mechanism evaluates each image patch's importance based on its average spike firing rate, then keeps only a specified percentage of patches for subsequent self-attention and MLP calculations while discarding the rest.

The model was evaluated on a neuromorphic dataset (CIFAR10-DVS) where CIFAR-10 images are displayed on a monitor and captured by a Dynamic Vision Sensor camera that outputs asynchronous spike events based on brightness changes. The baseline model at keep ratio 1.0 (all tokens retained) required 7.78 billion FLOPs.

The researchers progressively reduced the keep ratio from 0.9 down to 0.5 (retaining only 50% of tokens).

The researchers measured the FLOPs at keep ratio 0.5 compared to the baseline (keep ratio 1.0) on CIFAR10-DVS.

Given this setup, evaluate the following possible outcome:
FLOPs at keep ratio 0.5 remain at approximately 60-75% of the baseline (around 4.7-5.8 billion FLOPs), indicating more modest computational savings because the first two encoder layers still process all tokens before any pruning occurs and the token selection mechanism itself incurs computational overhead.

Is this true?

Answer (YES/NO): NO